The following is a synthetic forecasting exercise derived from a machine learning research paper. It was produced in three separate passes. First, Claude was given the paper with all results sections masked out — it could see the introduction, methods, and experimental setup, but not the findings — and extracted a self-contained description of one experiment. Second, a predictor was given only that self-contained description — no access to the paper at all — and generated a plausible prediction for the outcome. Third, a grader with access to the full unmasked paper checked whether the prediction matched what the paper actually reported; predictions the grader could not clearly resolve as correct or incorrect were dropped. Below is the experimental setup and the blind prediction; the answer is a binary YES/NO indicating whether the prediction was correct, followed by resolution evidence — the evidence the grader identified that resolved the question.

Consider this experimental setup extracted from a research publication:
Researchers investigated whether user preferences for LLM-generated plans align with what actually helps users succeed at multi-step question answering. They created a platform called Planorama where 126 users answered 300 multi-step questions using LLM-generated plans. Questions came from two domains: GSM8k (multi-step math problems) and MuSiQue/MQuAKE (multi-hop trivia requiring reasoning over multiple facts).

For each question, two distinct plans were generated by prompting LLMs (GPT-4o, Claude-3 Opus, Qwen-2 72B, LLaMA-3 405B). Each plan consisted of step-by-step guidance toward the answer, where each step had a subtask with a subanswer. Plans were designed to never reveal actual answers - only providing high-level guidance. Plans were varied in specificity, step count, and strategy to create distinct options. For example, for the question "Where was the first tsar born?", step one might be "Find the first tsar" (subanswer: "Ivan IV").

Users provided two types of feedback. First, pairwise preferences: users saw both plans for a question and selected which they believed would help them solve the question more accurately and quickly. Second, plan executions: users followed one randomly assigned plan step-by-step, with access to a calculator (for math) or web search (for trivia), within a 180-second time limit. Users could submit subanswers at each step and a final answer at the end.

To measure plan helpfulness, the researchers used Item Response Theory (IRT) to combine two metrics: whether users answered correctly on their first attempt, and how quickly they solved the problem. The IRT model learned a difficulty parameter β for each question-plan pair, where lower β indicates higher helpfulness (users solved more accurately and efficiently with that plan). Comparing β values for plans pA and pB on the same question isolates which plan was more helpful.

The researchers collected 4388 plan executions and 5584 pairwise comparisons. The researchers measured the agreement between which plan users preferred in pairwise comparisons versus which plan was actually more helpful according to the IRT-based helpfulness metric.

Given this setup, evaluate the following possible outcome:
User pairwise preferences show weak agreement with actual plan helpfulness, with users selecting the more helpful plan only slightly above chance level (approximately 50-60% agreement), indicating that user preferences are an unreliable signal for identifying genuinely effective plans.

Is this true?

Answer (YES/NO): YES